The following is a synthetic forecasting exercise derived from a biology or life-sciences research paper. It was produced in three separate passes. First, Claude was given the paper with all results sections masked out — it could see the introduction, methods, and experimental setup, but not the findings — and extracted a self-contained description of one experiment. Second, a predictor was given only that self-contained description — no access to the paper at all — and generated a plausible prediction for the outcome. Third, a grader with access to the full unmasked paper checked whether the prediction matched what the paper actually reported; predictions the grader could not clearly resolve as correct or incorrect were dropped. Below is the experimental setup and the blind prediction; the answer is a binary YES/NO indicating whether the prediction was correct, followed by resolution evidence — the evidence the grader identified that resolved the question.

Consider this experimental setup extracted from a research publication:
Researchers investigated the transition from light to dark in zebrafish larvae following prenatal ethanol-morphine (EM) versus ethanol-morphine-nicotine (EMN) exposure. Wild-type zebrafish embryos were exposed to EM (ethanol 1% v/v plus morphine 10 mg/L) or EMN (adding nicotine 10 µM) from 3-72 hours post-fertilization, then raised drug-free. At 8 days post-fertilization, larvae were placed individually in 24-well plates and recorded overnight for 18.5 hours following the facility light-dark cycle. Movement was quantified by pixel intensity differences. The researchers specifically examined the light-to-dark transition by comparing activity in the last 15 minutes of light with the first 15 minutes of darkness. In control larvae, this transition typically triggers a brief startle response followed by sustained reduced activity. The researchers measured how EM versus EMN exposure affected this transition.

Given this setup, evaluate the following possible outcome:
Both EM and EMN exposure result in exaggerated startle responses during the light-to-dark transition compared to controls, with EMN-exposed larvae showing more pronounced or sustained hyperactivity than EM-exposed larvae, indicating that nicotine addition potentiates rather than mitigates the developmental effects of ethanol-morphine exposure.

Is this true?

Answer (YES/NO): NO